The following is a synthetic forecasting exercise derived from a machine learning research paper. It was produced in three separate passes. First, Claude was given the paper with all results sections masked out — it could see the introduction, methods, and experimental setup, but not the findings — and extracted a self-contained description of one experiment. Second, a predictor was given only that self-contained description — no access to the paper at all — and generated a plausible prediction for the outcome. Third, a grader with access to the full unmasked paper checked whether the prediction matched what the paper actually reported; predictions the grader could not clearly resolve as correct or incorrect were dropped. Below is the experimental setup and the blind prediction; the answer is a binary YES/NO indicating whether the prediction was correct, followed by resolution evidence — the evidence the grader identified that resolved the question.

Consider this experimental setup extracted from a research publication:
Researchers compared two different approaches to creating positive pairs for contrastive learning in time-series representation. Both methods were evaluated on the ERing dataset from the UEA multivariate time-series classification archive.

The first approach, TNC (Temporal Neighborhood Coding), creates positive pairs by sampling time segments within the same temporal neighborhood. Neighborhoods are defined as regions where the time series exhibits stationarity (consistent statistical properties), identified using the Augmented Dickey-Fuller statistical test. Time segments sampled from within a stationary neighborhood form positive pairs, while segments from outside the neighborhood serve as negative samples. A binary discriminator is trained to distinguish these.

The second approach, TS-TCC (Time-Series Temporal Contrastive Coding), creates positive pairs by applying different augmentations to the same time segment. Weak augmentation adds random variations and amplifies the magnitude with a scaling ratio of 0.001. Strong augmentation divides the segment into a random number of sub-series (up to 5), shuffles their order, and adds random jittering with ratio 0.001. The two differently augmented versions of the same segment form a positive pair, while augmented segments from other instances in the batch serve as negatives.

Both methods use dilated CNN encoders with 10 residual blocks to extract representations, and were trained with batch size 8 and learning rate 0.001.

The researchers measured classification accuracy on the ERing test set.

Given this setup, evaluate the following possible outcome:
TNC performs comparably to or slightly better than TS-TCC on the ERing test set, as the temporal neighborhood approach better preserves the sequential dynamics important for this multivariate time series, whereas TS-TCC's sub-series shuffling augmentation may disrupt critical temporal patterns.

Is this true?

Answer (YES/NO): NO